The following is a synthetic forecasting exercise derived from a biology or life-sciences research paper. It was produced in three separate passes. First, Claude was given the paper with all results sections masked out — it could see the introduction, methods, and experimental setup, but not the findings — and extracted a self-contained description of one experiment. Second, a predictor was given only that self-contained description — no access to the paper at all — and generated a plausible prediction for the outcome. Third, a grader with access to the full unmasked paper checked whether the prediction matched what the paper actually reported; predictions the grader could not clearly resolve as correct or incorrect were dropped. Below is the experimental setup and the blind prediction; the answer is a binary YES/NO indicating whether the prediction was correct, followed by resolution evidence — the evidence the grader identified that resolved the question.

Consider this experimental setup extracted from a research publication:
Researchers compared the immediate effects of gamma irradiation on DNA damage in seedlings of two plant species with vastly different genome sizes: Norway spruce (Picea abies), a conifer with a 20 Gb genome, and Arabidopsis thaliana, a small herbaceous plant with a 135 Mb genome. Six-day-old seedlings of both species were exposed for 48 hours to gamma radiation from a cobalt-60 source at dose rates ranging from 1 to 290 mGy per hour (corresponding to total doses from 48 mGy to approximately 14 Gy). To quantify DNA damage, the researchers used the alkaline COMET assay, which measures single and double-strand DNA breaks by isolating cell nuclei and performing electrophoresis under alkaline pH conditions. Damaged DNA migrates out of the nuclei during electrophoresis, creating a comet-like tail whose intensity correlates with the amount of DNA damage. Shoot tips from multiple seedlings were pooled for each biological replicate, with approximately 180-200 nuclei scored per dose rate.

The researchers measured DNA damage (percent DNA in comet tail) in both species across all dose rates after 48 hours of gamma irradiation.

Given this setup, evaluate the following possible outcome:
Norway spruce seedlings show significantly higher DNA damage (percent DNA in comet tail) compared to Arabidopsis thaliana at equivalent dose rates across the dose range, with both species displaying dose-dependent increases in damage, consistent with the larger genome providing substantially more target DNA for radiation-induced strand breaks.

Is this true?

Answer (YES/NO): YES